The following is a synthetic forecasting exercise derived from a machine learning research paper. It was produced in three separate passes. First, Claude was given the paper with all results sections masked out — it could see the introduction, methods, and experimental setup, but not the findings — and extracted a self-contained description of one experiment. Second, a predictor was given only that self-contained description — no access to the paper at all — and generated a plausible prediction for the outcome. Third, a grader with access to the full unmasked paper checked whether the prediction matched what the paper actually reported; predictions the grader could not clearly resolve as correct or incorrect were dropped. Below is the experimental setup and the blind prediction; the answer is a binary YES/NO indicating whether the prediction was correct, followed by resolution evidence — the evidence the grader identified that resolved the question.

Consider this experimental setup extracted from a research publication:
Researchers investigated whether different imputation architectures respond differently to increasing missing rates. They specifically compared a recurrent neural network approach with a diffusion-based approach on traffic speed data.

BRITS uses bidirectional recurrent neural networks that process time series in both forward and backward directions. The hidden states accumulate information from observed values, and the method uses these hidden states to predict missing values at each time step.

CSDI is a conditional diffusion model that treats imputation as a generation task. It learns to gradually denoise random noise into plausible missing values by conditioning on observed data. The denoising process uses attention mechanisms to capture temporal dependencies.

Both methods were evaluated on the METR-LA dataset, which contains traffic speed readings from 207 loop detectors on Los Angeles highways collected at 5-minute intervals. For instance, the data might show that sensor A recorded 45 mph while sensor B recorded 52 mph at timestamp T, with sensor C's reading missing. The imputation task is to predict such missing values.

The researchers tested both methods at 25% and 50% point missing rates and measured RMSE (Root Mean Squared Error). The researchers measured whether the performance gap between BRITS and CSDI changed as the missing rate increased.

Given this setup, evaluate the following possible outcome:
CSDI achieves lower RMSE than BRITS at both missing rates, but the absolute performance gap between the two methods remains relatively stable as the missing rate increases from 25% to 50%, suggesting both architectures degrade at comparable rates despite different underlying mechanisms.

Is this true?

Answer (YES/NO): YES